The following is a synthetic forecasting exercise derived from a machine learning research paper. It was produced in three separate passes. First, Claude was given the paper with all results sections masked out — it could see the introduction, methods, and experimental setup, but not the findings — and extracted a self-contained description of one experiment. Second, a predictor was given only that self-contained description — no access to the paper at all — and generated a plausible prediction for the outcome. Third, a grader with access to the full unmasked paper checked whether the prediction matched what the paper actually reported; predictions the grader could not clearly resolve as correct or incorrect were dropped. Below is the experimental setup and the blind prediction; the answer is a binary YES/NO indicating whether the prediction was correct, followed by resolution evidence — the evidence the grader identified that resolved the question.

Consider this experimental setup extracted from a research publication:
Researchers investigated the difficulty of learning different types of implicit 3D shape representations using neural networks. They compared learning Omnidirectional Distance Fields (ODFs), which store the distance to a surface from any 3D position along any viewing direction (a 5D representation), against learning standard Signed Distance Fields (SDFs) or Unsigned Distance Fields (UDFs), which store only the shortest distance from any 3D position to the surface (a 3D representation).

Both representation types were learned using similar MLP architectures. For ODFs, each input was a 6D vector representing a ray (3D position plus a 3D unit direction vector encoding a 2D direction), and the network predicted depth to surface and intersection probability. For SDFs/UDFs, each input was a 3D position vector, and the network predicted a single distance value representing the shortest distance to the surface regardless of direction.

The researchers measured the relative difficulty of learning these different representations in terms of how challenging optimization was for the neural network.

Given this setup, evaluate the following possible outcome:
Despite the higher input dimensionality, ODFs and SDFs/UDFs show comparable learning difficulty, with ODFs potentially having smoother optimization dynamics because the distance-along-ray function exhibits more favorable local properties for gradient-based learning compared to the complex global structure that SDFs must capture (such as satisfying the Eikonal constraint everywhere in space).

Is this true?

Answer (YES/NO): NO